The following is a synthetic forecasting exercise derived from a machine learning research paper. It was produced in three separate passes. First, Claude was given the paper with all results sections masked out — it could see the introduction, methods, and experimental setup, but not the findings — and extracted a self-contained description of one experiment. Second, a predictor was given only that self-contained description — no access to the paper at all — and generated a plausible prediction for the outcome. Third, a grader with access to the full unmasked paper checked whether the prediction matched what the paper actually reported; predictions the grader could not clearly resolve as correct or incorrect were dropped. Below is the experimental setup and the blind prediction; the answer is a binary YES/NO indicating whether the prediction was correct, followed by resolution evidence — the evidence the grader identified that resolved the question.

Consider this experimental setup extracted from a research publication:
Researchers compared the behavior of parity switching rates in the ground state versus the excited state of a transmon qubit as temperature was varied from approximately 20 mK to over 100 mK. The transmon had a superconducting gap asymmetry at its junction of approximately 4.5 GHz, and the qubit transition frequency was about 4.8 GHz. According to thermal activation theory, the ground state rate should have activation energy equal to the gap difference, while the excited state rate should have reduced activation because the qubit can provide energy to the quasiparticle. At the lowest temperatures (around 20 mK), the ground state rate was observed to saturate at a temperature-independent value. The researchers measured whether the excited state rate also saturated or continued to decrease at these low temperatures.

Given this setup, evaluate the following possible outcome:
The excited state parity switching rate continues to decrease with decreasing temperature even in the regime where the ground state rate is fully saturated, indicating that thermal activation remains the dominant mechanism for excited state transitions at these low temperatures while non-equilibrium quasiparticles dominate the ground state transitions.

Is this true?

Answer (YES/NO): NO